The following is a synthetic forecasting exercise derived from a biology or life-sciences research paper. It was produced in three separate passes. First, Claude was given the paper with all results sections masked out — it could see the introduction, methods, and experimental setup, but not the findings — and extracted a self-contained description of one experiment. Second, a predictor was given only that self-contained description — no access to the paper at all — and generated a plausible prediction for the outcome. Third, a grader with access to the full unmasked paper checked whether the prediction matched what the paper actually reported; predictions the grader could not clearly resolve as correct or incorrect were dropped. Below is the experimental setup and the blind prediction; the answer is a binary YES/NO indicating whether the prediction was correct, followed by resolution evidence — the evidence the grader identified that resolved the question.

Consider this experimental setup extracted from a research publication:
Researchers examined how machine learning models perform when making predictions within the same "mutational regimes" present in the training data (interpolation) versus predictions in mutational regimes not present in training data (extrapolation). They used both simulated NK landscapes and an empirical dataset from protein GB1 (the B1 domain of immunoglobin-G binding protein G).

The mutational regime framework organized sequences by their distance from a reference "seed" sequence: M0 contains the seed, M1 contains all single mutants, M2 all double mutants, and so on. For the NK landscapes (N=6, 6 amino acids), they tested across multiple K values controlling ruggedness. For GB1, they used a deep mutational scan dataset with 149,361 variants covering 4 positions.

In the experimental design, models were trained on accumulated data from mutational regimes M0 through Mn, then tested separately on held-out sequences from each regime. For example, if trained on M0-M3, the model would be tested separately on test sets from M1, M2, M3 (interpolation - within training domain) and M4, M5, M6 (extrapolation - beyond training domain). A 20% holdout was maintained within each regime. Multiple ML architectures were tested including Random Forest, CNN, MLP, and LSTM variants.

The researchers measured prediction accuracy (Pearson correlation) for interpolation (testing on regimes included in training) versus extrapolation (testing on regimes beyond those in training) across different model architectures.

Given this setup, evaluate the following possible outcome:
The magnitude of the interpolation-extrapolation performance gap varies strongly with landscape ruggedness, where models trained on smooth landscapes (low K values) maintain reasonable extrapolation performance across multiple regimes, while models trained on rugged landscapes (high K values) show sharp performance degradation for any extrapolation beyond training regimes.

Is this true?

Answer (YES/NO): YES